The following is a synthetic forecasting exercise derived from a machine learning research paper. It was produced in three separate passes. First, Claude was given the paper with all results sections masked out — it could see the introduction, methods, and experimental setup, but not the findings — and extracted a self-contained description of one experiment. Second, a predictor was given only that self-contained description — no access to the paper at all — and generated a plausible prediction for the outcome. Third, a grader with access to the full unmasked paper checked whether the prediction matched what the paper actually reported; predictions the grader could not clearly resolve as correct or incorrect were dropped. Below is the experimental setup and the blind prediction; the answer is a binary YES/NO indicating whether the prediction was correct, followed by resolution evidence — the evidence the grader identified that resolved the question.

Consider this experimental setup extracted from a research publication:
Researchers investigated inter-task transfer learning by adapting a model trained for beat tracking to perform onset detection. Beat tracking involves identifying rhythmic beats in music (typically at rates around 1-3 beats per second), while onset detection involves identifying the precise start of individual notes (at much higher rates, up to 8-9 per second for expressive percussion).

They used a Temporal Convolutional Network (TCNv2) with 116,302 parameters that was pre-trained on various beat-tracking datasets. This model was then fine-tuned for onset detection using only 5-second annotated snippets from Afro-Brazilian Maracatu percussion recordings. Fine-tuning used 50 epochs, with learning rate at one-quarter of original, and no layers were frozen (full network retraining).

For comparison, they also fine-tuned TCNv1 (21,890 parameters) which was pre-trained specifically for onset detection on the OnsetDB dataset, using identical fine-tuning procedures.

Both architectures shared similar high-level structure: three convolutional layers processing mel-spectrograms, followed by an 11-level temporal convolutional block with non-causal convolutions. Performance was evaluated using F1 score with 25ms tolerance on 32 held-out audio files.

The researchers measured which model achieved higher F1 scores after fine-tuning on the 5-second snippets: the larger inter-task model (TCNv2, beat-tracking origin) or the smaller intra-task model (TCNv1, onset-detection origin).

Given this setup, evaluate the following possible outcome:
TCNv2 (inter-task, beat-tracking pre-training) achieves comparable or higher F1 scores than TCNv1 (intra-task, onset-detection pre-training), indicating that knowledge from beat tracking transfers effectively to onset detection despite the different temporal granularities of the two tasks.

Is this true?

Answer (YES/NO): NO